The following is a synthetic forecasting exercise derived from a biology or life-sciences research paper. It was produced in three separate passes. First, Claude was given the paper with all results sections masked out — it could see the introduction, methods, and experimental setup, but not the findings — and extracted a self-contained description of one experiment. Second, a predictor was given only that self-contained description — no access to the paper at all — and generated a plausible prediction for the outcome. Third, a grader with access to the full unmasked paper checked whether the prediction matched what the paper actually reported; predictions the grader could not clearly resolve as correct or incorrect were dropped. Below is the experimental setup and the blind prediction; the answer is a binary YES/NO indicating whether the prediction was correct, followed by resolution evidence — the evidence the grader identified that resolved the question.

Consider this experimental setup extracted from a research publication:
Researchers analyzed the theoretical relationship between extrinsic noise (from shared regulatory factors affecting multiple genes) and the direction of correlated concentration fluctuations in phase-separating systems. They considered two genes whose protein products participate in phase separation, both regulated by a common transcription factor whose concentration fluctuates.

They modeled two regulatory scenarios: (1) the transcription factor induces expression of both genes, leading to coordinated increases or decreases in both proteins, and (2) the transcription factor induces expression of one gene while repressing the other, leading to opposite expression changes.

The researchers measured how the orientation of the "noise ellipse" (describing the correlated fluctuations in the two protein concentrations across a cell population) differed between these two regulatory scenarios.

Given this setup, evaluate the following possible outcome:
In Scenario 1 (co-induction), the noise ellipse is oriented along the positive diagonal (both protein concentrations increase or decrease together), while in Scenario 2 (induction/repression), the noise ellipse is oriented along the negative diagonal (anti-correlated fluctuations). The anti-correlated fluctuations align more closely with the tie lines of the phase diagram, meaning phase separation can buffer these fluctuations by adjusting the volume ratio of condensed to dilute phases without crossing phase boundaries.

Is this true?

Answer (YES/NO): NO